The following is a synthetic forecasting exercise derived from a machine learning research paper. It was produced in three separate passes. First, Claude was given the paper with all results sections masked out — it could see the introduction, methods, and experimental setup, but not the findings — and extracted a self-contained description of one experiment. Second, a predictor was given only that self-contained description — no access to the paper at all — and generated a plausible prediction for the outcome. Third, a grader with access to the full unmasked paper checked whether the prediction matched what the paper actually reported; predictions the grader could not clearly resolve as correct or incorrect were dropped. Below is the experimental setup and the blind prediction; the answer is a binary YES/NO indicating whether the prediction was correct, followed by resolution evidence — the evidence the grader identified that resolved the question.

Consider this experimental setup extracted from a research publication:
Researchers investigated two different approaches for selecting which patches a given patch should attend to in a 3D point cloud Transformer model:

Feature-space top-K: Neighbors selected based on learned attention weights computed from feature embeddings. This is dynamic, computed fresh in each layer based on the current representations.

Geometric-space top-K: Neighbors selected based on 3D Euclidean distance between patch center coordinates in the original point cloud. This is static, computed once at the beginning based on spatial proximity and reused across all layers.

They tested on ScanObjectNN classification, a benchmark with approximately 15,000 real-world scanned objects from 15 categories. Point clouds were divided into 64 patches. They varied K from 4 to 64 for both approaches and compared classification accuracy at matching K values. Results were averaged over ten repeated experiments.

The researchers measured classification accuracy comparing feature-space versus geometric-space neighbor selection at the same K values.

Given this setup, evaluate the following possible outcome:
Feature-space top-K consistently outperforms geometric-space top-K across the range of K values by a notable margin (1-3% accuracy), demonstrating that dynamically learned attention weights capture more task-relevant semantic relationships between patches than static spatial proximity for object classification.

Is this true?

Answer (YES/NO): NO